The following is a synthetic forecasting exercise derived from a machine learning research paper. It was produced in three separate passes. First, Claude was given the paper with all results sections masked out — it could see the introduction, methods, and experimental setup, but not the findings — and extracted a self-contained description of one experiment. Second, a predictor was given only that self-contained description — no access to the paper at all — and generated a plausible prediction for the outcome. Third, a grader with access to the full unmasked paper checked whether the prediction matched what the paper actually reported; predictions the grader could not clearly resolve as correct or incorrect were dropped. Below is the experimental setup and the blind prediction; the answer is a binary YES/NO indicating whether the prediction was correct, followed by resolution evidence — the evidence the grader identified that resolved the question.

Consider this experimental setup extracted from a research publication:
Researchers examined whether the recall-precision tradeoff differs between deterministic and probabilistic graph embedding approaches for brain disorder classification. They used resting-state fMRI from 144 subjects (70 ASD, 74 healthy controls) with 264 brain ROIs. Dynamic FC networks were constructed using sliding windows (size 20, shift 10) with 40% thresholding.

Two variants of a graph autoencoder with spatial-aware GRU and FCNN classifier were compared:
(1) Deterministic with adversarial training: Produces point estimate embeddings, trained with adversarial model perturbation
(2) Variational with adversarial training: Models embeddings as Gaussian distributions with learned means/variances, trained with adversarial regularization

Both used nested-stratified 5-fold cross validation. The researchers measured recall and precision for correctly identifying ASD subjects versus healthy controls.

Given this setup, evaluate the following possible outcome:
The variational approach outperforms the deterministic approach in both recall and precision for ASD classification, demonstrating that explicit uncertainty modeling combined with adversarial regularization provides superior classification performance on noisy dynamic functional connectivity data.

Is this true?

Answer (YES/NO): NO